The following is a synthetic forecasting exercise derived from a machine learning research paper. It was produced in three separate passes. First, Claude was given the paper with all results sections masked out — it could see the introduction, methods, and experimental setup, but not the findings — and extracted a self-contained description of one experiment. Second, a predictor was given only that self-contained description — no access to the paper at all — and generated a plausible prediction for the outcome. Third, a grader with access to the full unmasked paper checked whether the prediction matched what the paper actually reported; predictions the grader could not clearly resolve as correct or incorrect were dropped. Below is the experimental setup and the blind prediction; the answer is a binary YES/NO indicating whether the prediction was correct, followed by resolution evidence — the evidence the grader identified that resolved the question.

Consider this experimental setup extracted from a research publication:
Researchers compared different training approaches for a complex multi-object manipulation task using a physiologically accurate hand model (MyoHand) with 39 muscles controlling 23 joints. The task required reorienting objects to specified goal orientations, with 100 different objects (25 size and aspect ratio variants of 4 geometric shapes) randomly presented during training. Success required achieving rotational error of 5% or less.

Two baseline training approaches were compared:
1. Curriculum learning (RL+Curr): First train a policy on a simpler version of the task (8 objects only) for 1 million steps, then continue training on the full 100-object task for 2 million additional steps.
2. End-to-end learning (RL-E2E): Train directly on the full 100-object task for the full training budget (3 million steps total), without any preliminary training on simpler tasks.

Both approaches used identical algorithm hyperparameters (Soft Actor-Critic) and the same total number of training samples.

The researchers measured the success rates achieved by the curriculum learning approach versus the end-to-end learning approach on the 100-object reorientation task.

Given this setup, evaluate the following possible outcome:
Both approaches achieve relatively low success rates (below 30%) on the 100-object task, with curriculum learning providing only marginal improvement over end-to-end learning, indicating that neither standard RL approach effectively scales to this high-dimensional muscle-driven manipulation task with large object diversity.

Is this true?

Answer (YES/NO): YES